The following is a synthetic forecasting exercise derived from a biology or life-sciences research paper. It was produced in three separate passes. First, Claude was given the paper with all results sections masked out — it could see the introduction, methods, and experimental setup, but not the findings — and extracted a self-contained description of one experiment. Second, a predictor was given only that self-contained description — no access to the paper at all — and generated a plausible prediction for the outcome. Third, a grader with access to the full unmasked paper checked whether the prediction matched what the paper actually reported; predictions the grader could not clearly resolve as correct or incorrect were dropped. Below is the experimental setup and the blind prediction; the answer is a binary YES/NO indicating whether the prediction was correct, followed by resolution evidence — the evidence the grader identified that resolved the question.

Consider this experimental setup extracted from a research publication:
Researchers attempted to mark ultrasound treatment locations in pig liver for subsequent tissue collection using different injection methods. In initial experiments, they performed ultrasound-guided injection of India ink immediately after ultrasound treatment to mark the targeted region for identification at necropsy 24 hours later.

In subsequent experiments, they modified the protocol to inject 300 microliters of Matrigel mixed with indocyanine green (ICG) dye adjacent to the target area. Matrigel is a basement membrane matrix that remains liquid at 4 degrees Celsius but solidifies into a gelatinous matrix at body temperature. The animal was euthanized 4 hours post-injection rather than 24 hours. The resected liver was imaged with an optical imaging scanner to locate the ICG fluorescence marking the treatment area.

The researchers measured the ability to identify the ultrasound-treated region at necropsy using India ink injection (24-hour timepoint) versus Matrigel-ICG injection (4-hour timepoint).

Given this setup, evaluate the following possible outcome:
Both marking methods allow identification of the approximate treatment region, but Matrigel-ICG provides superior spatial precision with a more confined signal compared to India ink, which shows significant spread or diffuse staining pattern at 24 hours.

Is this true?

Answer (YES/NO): NO